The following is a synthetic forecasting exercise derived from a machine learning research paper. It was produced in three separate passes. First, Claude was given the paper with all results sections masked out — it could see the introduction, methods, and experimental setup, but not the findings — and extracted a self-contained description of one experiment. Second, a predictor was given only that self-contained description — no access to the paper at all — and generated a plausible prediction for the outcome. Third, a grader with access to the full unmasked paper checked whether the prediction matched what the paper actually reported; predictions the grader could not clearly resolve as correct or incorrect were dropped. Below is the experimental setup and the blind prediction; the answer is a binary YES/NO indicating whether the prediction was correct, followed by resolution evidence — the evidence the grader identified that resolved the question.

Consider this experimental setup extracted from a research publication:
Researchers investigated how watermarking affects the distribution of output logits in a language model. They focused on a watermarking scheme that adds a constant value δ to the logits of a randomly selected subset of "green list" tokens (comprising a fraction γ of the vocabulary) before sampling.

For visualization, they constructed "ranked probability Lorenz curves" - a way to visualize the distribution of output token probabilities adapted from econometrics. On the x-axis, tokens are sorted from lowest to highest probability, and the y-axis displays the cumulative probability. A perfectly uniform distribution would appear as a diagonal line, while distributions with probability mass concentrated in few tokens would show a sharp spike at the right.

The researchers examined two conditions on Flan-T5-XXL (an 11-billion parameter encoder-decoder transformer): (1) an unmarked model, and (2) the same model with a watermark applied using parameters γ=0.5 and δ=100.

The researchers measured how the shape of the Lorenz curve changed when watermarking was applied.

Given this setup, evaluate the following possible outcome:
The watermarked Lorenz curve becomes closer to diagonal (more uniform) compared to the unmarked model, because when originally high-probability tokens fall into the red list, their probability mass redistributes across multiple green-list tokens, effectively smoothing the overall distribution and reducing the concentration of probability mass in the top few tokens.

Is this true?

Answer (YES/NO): YES